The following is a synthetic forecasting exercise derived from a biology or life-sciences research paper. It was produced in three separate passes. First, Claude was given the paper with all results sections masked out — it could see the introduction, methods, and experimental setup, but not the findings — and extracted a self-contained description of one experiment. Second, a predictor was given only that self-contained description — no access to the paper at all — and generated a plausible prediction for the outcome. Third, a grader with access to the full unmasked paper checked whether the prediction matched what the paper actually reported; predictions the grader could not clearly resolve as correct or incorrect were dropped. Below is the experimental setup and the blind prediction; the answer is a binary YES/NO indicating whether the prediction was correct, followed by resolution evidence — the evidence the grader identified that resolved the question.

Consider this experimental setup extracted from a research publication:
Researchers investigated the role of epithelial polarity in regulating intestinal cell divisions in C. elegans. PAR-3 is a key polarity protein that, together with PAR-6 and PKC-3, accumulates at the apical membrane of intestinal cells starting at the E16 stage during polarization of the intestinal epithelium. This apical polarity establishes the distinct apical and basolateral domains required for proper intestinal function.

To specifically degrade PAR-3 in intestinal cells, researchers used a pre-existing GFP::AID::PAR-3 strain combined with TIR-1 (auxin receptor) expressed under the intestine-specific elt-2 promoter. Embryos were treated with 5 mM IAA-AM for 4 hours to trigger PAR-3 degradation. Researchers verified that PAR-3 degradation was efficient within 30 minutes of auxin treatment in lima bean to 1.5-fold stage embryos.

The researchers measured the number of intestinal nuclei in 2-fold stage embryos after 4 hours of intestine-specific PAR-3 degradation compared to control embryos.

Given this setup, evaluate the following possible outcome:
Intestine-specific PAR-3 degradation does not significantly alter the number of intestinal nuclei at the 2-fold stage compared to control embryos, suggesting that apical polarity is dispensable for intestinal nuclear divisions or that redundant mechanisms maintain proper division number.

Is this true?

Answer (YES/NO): YES